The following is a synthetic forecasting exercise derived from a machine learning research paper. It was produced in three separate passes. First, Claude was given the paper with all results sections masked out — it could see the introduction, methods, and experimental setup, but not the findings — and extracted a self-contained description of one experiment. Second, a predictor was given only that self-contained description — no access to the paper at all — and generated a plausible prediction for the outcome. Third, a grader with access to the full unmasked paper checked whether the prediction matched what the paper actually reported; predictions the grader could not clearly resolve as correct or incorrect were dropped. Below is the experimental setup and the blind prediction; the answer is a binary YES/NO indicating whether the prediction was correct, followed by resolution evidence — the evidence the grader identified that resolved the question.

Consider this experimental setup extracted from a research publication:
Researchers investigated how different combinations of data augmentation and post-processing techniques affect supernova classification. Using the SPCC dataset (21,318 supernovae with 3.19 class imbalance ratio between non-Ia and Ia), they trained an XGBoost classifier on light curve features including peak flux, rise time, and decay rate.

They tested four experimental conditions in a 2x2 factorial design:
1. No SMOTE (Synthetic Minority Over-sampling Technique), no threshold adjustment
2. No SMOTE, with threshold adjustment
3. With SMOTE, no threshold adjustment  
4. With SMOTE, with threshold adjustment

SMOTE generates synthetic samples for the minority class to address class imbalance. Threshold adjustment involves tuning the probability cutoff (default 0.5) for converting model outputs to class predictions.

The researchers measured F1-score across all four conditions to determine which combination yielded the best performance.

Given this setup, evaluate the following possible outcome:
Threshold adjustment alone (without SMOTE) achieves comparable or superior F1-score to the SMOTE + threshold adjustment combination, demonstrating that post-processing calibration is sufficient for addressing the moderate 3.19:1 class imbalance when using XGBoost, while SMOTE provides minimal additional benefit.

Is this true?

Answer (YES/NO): NO